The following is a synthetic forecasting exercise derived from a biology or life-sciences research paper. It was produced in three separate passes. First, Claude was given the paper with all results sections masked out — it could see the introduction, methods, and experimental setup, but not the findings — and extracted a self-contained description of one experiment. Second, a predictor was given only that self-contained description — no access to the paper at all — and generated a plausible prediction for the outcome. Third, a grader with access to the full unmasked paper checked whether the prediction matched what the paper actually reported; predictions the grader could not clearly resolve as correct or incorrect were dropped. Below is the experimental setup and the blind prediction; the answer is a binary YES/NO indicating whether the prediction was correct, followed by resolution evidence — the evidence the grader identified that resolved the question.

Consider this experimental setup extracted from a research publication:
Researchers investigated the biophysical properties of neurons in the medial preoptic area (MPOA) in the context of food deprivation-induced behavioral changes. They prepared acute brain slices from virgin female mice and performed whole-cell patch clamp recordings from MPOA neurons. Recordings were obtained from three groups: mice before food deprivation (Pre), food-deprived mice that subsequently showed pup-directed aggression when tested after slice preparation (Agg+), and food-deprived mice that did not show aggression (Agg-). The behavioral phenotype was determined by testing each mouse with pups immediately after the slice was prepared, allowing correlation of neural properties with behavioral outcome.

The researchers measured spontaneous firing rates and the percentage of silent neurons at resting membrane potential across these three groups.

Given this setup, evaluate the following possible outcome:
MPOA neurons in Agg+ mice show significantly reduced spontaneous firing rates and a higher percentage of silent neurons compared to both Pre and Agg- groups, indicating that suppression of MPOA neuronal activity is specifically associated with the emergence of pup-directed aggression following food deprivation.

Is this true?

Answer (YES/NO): YES